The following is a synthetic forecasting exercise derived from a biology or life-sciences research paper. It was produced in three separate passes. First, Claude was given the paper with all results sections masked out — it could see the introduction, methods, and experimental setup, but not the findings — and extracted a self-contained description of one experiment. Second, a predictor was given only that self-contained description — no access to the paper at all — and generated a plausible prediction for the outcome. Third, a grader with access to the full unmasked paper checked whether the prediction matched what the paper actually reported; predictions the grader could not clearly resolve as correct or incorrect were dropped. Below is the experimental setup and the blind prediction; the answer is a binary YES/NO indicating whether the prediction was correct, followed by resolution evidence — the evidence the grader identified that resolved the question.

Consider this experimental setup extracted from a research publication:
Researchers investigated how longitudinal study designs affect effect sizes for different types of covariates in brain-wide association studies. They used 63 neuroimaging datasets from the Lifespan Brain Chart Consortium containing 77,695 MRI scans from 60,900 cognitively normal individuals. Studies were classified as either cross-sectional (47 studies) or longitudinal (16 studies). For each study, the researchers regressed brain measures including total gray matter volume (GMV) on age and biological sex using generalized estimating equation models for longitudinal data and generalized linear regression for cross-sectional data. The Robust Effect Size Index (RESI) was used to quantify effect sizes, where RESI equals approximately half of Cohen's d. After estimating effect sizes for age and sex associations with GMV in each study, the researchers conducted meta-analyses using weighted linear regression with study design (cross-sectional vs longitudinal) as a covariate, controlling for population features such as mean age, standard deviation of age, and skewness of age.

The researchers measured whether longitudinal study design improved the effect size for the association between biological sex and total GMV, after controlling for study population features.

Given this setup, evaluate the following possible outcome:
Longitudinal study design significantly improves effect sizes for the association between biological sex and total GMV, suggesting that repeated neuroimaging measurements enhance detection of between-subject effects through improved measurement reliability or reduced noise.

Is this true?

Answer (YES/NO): NO